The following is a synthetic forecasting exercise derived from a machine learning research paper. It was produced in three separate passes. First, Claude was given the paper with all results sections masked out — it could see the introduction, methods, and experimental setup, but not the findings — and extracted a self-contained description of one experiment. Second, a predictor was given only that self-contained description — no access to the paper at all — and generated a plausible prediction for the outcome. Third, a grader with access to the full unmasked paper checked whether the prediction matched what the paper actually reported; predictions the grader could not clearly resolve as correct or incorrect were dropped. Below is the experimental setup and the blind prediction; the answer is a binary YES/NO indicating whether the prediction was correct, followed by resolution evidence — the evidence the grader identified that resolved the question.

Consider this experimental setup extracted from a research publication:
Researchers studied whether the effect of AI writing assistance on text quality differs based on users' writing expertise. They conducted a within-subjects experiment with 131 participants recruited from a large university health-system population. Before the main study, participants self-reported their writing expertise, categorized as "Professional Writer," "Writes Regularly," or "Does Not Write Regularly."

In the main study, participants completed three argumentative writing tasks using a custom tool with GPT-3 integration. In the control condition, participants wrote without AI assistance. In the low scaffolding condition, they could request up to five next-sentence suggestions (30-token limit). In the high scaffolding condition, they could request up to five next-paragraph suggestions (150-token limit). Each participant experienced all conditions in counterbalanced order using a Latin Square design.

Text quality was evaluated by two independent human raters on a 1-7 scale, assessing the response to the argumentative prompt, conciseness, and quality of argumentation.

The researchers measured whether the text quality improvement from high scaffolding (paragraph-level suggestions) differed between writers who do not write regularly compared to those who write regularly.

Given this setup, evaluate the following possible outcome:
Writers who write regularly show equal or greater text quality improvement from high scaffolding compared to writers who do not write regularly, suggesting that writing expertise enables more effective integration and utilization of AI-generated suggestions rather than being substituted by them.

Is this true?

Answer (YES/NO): NO